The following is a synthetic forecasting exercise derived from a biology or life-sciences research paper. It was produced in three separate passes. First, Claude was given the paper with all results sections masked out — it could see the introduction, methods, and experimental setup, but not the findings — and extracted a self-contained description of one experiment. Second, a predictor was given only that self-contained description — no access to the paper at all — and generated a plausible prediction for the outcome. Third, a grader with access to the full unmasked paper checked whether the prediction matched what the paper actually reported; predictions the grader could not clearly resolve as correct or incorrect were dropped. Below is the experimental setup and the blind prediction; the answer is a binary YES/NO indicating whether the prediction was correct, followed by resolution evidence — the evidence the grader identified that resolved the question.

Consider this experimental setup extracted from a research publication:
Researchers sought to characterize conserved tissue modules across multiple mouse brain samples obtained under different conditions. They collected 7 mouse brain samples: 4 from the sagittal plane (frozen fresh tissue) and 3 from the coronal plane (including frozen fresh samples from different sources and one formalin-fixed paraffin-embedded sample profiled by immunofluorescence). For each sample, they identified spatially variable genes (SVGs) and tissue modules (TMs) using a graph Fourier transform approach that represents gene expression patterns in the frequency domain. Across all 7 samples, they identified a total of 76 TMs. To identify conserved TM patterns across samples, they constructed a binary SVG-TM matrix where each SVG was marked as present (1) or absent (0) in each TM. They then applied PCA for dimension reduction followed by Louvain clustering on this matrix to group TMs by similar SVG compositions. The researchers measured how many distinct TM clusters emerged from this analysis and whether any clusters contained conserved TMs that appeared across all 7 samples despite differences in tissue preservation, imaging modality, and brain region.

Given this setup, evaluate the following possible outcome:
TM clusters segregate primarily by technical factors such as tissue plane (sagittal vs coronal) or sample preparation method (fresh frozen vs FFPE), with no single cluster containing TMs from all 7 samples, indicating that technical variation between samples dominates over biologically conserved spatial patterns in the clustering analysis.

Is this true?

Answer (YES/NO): NO